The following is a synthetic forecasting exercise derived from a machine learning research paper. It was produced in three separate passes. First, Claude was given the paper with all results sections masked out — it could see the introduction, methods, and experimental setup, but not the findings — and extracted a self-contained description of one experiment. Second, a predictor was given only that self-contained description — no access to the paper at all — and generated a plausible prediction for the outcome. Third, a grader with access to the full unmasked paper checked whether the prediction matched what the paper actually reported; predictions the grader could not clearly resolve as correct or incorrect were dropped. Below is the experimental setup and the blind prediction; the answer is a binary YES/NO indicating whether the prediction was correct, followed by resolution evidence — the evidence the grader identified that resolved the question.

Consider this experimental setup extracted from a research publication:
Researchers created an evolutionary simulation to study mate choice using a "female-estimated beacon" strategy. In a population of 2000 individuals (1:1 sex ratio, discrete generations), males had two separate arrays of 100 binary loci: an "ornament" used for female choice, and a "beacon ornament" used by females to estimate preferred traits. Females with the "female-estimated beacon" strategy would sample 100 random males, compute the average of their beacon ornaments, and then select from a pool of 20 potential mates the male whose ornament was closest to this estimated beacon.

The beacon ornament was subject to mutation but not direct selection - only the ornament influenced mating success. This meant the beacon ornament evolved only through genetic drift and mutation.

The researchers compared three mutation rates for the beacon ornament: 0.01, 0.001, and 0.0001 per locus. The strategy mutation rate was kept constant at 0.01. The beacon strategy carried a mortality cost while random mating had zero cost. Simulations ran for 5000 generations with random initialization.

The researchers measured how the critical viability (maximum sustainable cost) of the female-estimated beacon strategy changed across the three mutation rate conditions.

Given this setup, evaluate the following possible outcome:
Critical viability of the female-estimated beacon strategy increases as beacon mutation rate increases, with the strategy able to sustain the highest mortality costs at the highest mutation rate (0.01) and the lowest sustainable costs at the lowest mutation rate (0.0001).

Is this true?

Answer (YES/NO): YES